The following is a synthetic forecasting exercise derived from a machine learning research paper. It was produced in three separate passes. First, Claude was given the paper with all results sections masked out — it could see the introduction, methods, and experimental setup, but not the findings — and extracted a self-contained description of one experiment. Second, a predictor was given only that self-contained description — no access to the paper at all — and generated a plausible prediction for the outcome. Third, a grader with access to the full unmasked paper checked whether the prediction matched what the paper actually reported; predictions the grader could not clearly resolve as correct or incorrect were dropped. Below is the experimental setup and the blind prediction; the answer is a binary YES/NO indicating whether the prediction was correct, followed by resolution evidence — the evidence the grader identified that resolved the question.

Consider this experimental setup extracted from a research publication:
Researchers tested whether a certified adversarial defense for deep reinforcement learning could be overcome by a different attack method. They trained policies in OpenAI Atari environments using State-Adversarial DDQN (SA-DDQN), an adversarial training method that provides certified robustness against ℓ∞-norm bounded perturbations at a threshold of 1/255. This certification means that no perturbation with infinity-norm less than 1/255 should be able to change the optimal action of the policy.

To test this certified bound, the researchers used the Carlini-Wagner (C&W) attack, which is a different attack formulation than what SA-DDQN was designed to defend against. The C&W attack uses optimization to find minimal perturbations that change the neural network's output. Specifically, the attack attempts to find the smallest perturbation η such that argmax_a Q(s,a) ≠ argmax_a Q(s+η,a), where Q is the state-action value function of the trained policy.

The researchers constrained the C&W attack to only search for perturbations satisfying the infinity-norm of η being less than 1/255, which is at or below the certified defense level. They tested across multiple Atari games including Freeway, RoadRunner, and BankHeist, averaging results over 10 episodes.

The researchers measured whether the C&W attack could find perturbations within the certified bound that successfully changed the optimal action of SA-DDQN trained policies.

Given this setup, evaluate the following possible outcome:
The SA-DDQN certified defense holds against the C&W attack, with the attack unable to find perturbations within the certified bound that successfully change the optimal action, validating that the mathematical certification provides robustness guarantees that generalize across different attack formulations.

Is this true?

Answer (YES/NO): NO